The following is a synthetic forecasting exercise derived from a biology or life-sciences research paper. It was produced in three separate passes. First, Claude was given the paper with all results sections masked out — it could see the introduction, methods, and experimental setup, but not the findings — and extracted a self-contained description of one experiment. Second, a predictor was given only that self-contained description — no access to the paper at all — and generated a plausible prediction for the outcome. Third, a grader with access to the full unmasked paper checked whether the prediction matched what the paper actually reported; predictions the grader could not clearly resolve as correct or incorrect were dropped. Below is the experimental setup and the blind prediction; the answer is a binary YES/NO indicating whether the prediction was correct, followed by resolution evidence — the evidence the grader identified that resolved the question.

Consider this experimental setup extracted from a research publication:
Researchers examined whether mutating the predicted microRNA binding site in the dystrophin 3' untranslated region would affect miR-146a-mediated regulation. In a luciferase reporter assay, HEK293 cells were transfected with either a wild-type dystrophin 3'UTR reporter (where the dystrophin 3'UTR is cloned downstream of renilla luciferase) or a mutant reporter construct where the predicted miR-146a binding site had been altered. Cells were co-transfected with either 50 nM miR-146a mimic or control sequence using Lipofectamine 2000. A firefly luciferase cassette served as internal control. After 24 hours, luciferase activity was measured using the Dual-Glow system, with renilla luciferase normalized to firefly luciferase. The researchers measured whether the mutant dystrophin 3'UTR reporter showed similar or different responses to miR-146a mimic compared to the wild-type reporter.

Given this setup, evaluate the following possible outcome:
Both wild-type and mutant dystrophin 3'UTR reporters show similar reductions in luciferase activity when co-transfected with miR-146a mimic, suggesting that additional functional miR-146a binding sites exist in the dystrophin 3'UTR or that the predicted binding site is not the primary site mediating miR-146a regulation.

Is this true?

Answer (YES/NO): NO